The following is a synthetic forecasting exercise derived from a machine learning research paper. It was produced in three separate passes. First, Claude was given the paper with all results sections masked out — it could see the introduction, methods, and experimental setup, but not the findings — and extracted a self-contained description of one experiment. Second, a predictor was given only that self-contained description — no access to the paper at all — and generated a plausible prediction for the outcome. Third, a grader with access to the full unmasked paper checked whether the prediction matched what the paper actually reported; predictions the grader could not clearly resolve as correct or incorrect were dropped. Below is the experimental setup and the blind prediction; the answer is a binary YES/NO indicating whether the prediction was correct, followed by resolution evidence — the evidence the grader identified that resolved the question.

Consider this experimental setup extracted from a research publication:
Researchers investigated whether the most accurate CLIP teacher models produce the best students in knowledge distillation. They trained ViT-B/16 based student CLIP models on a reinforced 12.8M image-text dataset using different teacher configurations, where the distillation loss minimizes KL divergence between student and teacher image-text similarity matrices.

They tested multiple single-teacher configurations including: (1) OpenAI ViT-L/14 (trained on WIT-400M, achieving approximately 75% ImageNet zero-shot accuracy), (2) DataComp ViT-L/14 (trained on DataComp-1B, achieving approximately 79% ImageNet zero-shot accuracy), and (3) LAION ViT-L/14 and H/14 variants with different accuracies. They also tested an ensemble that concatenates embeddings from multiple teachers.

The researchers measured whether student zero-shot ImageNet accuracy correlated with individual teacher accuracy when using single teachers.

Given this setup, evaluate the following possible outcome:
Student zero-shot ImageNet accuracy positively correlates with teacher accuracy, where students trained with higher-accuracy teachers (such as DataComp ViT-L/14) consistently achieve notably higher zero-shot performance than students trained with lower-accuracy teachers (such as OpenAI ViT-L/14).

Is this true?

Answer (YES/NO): NO